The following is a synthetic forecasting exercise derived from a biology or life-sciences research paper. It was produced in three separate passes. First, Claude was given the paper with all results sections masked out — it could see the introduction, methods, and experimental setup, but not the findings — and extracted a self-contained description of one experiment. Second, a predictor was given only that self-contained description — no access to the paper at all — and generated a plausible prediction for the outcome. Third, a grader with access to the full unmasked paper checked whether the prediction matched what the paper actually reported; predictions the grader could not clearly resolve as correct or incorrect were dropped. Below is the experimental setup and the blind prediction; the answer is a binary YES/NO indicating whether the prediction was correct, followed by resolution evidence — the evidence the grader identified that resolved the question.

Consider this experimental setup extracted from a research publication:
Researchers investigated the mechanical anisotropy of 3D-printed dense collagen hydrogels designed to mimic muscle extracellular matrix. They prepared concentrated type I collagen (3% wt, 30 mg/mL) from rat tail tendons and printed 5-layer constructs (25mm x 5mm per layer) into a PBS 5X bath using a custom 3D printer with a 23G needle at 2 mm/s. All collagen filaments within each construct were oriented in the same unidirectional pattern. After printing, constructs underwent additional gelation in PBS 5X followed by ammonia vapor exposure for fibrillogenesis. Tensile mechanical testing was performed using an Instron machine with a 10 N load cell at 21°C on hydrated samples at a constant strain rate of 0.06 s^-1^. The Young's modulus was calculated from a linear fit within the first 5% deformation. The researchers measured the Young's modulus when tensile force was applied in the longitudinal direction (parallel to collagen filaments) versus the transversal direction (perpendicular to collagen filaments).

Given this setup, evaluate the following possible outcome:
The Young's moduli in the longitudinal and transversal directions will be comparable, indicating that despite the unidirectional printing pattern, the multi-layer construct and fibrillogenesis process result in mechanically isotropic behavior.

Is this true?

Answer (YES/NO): NO